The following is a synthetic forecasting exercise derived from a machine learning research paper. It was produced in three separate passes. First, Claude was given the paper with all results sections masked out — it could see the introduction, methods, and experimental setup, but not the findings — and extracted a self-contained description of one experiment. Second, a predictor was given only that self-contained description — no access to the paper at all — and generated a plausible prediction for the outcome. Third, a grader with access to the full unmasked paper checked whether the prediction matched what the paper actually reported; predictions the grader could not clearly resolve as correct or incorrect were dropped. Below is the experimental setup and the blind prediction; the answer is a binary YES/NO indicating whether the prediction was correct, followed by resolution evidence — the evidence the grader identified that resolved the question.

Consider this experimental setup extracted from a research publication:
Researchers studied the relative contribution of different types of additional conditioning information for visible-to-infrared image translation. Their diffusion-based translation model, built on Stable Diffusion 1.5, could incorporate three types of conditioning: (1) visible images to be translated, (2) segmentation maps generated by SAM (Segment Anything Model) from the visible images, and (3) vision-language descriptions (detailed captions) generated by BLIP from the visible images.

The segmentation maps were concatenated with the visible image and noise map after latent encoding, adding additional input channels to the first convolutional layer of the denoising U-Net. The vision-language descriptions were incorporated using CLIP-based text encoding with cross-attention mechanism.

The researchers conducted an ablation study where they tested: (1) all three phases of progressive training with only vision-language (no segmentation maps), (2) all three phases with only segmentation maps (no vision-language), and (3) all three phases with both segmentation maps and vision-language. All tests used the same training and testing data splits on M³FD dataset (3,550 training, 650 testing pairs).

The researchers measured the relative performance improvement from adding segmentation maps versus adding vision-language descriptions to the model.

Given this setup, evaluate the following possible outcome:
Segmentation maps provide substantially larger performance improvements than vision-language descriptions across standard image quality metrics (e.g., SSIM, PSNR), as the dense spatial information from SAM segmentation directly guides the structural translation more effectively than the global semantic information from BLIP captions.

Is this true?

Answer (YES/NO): YES